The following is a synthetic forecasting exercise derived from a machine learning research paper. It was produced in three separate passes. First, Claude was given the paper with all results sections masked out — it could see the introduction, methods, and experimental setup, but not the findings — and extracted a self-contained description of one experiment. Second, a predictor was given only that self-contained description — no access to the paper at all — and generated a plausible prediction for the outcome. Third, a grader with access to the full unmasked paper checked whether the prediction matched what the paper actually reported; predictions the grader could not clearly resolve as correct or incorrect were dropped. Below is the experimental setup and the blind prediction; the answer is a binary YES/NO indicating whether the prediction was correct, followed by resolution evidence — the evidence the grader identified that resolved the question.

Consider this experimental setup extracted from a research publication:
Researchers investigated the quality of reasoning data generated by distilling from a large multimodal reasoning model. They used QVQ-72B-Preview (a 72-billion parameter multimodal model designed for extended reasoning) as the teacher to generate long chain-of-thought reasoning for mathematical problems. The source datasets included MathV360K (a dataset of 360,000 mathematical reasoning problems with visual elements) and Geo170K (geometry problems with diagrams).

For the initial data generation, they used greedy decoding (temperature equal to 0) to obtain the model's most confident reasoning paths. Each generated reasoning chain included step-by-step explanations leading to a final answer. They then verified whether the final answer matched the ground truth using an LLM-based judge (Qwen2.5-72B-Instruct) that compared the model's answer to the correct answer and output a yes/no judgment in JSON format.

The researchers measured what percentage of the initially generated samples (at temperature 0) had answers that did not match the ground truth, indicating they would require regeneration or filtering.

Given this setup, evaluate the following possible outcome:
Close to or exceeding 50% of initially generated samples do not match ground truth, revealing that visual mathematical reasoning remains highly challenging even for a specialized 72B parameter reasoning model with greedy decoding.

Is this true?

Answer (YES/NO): YES